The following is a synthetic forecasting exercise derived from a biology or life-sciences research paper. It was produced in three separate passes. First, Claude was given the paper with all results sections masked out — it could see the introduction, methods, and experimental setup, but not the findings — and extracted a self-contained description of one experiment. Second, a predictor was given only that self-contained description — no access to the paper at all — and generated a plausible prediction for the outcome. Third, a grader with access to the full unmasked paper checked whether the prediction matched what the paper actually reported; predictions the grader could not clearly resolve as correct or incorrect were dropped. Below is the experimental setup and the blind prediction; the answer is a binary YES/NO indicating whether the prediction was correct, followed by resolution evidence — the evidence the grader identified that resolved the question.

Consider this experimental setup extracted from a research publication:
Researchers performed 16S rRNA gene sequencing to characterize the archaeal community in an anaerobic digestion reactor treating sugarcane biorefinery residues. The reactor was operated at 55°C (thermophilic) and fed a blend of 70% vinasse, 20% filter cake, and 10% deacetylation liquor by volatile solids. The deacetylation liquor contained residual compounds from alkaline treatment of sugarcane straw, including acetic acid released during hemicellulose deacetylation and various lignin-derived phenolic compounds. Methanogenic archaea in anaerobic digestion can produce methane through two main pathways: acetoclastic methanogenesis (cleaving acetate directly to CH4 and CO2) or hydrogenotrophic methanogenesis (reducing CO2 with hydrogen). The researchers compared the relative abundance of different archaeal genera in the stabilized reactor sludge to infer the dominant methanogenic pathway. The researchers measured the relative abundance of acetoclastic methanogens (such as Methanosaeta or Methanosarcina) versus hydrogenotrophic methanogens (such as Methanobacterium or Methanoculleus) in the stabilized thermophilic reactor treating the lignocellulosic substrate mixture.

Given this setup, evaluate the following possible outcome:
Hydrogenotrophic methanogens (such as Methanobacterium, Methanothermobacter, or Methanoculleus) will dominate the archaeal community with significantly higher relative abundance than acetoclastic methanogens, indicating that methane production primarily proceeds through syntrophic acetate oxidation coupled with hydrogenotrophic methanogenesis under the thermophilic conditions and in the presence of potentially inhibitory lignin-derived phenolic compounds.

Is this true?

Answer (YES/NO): YES